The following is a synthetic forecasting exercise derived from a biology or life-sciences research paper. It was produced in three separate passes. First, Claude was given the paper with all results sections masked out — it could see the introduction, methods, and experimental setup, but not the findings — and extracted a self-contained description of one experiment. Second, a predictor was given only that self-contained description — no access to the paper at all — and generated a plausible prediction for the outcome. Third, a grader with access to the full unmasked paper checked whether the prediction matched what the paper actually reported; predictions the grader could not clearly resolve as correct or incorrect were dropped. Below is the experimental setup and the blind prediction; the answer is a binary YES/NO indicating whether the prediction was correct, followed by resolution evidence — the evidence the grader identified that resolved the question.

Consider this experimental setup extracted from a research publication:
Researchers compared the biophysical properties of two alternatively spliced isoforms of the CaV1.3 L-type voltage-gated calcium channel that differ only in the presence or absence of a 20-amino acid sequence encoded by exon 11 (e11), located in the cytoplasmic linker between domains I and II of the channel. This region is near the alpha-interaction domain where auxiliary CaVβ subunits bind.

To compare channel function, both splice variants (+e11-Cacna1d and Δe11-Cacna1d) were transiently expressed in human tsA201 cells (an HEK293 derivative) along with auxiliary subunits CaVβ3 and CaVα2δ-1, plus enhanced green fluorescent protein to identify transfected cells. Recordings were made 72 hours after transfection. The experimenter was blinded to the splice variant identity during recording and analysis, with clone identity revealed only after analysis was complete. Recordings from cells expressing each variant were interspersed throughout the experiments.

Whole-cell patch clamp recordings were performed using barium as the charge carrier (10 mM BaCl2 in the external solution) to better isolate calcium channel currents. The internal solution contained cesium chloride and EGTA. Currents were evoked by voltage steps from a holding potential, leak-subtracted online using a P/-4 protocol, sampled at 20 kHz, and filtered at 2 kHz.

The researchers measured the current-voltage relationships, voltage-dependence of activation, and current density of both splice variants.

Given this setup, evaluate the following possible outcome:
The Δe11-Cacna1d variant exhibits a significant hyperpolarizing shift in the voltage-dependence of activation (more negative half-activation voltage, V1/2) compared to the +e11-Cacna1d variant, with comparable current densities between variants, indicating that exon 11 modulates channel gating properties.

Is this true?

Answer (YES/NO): NO